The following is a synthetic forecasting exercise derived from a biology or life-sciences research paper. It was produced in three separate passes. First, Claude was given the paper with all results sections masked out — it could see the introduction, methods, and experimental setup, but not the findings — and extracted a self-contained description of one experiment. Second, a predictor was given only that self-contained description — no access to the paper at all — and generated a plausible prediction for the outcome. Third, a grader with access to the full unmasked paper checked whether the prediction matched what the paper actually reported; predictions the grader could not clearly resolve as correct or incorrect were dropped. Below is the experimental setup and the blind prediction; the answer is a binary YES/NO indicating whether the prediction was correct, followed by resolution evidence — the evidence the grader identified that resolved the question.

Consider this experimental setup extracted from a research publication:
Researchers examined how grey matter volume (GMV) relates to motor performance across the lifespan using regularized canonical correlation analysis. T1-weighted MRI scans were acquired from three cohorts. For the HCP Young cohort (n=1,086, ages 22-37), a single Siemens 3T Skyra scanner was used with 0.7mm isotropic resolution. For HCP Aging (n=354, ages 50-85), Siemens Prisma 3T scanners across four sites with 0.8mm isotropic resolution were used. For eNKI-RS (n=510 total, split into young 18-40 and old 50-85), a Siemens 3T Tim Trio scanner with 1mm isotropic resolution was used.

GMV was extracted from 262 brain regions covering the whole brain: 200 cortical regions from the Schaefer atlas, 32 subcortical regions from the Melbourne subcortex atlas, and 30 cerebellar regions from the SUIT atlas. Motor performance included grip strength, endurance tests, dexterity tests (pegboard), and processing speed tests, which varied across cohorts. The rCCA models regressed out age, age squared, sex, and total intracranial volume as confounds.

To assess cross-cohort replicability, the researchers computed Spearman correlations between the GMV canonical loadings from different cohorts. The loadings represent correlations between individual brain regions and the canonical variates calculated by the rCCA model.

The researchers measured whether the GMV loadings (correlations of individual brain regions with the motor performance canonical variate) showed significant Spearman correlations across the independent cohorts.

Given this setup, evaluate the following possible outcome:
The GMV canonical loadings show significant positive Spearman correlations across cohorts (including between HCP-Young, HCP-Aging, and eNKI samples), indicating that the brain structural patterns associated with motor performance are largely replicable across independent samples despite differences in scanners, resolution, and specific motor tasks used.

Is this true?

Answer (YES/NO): YES